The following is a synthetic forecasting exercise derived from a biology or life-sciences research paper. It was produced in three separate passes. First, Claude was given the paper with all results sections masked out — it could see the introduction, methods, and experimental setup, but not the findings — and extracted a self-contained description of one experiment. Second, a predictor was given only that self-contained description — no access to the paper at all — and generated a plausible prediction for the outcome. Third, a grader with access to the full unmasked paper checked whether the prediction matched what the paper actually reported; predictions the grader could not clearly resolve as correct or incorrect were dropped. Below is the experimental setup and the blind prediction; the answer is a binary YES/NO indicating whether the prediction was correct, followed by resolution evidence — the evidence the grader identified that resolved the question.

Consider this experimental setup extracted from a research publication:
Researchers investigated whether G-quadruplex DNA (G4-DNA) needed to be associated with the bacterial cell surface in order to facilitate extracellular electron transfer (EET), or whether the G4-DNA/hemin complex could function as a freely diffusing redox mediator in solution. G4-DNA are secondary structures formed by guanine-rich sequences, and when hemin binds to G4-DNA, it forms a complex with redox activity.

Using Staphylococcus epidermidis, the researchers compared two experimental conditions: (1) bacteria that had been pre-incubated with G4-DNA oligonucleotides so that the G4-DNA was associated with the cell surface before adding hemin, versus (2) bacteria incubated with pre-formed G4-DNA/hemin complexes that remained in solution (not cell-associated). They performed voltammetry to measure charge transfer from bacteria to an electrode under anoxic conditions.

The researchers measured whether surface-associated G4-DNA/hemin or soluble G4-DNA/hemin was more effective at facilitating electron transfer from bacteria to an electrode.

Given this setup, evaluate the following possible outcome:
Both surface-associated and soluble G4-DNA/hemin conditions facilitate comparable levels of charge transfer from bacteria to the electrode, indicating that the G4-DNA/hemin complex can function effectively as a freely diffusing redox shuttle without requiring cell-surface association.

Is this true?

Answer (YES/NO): NO